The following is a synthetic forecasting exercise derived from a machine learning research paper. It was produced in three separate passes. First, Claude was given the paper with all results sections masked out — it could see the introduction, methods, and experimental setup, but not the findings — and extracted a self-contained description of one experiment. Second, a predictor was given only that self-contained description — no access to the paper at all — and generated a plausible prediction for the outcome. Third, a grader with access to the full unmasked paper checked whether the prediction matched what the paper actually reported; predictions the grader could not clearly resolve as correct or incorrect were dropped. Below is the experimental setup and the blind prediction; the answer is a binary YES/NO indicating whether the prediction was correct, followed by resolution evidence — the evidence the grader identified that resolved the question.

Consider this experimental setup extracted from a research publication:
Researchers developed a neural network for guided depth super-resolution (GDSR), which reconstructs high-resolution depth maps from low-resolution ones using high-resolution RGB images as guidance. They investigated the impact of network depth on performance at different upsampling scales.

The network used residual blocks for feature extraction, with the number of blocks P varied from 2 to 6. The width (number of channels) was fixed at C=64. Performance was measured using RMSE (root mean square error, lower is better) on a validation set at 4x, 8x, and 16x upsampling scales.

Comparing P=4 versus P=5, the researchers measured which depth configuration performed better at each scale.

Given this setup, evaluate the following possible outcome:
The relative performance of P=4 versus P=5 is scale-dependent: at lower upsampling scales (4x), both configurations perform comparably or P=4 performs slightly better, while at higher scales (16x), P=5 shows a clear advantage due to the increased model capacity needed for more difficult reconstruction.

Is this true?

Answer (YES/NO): NO